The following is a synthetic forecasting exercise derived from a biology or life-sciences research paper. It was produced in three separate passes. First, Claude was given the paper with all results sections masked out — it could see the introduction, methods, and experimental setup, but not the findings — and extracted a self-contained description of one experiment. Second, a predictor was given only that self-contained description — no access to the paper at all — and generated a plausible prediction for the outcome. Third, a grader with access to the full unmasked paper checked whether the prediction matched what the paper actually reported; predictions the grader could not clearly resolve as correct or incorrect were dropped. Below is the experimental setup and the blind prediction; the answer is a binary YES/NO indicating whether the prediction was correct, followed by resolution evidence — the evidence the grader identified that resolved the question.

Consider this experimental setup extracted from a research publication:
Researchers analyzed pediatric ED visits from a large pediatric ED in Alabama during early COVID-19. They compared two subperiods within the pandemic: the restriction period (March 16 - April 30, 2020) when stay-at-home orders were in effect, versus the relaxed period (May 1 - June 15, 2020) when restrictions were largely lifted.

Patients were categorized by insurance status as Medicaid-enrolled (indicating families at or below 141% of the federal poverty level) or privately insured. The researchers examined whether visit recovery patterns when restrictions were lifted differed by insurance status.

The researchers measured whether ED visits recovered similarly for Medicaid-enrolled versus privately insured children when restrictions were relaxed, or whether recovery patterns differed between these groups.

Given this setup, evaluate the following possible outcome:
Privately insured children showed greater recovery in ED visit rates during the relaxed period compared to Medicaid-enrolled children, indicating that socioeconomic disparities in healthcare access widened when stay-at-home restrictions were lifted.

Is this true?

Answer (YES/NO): YES